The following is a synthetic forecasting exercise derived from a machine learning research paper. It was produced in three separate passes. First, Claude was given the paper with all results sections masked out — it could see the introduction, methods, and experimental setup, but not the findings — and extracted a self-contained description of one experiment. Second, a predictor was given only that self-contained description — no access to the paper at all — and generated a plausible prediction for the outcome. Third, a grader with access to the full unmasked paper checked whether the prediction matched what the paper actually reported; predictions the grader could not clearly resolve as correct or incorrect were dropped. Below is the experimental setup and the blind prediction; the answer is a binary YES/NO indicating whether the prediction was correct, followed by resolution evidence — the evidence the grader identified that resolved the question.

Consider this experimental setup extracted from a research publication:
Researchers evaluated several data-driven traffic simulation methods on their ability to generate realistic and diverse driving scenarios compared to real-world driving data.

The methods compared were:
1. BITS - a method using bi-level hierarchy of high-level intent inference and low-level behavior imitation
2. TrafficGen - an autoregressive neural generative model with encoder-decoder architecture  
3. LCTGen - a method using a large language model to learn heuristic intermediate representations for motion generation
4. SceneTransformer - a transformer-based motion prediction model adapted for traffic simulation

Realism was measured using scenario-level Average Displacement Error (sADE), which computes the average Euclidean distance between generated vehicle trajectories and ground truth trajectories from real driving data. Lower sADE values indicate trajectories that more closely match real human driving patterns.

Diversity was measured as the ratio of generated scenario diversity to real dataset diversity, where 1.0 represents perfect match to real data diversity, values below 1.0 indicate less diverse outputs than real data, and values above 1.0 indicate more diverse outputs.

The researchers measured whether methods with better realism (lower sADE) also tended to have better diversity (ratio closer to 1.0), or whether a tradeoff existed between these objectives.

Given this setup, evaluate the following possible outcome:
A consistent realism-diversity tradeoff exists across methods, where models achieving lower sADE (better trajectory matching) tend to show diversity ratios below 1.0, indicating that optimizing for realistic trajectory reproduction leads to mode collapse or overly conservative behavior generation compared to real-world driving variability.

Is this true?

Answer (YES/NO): NO